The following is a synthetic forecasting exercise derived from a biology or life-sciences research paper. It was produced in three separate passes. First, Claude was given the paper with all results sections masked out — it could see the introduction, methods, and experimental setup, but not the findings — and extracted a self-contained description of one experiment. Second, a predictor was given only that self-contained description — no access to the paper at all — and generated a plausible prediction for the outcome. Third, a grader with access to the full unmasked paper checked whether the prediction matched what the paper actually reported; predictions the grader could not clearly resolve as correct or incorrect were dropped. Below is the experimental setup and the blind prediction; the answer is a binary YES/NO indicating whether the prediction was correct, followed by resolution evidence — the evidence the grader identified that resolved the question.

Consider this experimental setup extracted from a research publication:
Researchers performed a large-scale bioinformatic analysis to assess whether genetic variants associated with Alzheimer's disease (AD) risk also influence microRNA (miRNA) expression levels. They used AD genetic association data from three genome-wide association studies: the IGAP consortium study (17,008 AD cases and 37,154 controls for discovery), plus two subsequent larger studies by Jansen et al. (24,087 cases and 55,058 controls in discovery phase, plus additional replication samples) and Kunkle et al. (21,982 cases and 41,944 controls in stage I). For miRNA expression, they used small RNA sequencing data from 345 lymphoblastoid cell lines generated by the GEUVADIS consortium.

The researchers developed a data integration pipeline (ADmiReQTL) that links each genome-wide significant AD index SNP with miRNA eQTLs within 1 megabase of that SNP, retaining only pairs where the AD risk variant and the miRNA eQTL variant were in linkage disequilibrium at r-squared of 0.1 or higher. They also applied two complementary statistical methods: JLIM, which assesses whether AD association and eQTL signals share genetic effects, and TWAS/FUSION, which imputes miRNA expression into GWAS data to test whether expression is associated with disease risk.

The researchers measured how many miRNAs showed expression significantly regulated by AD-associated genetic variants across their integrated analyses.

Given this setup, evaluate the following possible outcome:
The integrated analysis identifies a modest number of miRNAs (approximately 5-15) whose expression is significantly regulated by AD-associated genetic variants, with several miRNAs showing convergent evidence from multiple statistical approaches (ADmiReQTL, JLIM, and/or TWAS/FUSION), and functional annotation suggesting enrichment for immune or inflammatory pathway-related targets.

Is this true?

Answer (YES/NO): NO